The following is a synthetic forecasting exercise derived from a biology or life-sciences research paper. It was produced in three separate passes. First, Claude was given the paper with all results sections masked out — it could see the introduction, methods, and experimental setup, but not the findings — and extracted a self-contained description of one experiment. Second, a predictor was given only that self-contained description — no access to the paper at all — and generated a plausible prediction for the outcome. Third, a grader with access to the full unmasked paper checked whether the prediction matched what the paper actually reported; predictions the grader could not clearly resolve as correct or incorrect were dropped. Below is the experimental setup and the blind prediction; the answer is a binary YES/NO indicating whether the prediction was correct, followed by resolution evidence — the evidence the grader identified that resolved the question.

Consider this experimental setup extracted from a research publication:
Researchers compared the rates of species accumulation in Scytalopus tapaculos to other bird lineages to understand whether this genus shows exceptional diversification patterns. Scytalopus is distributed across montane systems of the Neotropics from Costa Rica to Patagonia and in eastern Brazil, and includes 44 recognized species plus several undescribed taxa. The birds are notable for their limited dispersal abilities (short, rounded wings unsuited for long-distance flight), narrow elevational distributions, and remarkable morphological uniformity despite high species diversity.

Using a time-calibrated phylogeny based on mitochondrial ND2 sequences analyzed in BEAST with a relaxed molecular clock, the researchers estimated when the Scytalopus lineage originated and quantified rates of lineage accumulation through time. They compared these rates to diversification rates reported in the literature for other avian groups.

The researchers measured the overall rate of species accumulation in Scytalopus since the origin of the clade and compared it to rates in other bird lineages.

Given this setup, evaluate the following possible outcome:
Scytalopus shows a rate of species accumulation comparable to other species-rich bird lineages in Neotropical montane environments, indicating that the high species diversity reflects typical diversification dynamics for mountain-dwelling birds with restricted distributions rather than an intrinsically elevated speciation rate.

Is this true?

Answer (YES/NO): NO